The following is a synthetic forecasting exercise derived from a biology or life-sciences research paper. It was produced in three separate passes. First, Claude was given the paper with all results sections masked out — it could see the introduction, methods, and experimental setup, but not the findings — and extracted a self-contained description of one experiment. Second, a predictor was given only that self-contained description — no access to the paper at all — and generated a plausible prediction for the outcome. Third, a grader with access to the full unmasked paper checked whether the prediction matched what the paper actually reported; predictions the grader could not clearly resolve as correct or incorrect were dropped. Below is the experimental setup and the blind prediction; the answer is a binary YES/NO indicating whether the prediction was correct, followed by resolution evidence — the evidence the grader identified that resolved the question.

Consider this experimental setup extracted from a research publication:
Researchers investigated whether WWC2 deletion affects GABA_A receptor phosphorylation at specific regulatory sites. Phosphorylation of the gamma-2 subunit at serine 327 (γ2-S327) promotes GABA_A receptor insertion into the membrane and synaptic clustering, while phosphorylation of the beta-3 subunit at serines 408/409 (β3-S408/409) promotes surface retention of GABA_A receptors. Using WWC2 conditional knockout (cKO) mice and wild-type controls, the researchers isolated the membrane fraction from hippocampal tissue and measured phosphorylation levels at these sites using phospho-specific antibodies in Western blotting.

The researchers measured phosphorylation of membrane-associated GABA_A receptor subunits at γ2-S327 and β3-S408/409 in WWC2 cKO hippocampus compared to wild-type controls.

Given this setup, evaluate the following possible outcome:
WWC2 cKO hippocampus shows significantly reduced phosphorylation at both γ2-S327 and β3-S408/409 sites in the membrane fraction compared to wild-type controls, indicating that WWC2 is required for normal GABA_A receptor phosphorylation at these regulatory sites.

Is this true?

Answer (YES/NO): NO